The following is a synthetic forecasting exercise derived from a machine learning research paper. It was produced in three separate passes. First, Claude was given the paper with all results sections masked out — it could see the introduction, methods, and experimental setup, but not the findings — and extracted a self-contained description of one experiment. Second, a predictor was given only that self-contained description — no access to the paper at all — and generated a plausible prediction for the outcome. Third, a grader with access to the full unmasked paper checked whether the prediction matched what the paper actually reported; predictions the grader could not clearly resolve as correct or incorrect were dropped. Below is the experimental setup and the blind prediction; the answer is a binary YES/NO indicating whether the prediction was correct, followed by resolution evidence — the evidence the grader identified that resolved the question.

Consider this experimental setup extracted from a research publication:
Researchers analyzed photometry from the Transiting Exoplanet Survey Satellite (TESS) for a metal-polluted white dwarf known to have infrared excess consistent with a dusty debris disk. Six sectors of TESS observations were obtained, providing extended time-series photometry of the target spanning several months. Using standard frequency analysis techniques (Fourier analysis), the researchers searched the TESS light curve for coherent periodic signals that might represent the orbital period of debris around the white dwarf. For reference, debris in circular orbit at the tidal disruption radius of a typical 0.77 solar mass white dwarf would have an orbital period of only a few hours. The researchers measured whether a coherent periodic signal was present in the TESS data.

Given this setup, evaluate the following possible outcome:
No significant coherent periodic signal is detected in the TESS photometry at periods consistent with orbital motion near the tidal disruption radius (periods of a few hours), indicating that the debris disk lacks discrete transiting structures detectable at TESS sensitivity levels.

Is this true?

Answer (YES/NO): NO